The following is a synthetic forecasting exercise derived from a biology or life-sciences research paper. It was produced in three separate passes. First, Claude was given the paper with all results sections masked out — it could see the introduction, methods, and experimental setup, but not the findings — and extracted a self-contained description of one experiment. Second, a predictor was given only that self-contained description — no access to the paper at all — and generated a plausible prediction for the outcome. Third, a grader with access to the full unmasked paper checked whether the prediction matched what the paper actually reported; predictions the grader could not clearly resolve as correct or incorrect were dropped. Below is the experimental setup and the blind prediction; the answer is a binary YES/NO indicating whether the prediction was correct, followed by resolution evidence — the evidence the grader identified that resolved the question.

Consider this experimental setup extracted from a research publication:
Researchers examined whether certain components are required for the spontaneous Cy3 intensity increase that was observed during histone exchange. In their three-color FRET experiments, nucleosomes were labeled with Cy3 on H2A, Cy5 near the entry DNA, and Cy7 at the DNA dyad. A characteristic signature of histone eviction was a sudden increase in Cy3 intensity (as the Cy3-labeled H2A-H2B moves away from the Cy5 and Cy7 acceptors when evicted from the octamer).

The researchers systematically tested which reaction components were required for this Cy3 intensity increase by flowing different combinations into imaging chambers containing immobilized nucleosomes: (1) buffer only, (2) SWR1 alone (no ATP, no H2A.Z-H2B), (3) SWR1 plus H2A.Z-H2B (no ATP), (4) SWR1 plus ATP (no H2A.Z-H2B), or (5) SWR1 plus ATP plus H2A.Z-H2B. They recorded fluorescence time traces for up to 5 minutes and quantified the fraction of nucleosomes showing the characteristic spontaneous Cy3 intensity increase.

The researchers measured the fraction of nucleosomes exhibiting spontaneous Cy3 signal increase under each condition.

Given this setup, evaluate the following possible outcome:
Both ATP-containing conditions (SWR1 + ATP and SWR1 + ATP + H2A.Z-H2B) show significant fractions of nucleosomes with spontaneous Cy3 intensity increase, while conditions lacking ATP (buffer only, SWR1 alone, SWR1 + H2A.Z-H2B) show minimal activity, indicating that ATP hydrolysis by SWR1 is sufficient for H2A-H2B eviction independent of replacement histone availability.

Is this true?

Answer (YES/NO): NO